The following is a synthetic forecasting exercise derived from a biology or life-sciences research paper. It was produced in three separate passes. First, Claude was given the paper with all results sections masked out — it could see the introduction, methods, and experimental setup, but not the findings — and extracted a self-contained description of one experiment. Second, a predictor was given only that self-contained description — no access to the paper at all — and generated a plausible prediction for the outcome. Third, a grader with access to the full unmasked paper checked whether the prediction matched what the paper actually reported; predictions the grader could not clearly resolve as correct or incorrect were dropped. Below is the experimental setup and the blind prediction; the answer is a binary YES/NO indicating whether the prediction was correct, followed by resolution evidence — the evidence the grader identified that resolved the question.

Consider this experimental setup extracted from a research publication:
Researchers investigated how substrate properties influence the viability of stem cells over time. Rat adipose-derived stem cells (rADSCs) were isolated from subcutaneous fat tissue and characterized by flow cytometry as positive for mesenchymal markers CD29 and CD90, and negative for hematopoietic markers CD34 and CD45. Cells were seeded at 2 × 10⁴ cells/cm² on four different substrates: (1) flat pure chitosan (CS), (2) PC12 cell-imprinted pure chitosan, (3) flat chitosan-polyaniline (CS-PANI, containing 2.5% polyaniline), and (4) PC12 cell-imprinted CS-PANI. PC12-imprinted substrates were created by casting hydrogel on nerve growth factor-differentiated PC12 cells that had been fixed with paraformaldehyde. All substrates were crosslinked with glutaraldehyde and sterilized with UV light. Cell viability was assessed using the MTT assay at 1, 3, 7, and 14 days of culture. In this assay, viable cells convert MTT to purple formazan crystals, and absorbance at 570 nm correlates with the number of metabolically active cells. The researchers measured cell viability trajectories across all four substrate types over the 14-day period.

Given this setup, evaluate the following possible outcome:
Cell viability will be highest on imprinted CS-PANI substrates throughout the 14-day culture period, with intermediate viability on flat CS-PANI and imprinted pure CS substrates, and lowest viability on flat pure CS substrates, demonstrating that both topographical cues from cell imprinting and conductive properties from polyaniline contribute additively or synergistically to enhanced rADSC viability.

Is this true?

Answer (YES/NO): NO